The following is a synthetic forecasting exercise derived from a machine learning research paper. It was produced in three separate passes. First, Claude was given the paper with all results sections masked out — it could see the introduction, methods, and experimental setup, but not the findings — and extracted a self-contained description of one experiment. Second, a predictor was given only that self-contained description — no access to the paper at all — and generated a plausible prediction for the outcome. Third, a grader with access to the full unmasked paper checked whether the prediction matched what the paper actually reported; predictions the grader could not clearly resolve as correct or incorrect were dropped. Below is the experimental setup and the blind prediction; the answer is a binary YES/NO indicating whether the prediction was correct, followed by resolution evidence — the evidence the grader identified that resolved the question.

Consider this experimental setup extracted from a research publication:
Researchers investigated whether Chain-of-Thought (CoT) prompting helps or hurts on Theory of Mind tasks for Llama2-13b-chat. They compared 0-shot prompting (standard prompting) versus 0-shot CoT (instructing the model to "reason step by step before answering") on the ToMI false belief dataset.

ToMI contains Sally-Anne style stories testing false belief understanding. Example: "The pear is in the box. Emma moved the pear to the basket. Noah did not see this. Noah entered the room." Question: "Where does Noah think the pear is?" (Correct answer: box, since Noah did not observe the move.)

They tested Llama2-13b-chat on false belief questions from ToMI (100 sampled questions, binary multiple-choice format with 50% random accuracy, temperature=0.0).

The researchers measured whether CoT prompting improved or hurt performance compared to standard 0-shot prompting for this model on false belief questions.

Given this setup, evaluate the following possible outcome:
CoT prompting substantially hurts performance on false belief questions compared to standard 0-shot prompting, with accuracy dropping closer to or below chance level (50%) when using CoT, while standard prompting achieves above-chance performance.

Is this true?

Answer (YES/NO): NO